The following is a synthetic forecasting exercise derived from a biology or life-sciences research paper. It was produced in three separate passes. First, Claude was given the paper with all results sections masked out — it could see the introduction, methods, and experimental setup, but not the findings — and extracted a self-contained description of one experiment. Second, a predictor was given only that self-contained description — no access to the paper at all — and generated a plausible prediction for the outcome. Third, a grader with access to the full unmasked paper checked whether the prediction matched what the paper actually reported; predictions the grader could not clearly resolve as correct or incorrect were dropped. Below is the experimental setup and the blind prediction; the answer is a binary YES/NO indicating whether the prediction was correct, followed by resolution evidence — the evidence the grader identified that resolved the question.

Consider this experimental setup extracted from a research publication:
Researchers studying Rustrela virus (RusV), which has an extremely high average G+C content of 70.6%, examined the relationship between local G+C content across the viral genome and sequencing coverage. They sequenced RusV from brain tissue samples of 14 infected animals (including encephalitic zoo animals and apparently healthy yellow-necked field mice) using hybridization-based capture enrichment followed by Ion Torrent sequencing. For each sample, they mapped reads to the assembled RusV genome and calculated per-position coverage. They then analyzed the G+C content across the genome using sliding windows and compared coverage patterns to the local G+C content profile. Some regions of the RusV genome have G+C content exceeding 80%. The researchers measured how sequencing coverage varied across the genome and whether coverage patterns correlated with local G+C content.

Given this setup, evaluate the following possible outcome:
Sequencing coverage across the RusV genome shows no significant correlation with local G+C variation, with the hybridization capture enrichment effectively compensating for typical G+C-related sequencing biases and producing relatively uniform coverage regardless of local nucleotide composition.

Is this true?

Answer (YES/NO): NO